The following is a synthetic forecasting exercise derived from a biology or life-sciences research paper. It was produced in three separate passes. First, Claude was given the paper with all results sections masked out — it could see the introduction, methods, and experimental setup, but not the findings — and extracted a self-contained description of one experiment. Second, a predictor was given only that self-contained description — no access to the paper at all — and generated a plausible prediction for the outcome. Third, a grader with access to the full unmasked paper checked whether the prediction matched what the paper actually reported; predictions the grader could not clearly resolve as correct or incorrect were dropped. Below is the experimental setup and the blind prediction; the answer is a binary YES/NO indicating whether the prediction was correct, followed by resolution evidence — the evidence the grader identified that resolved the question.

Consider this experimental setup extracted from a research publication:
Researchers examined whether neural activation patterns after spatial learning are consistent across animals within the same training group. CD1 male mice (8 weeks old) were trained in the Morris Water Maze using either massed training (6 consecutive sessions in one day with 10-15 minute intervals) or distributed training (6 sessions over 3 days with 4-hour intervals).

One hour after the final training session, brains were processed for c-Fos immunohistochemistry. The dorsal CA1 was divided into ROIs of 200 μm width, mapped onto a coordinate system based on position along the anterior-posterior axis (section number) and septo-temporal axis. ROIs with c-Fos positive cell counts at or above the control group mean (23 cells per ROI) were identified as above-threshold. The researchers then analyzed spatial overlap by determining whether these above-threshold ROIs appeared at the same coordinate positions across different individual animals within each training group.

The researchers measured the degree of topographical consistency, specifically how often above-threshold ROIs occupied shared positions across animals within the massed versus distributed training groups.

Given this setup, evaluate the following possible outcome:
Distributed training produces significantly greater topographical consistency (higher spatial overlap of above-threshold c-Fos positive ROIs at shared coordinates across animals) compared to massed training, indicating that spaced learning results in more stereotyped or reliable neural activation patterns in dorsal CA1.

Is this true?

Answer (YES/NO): YES